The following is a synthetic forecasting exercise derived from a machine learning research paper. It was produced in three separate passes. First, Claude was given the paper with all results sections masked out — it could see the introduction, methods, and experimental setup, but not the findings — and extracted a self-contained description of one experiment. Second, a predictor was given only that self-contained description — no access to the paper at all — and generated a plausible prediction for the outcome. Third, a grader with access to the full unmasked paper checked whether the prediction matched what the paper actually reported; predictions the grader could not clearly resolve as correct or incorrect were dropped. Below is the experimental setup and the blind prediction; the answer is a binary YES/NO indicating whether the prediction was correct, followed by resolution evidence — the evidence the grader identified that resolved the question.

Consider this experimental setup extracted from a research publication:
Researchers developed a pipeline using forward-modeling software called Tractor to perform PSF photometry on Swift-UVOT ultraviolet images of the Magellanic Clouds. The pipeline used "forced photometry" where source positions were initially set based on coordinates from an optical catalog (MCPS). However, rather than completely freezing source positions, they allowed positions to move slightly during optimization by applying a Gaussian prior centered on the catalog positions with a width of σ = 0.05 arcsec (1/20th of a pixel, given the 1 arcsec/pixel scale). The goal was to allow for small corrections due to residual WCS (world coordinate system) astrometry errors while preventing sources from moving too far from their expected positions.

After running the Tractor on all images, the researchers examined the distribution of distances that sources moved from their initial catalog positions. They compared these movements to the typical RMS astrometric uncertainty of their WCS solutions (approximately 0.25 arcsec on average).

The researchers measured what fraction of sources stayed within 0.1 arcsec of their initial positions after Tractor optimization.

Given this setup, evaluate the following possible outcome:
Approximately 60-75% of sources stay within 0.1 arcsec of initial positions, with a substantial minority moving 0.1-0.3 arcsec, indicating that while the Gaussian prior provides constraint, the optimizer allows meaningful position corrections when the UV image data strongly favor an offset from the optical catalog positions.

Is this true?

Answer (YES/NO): NO